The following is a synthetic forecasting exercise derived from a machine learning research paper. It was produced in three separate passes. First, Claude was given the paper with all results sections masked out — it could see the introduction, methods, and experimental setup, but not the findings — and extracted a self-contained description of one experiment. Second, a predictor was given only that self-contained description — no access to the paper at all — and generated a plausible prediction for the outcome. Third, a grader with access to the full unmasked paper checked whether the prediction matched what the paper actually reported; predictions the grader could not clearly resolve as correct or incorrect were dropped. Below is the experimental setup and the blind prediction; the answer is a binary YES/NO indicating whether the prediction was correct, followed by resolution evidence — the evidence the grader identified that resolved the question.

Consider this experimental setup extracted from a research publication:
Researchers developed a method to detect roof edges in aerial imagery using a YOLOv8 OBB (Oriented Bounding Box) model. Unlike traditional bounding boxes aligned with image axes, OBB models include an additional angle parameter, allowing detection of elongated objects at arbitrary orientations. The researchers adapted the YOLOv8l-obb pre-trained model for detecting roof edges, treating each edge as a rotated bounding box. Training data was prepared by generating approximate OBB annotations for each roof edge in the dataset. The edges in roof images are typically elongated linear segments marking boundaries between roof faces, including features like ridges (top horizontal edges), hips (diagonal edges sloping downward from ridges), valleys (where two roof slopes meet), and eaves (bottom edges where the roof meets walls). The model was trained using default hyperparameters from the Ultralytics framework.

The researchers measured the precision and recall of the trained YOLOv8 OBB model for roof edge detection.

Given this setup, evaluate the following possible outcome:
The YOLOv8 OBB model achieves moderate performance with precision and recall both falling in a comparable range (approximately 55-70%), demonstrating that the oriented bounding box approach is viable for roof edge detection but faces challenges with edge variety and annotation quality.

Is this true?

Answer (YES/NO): NO